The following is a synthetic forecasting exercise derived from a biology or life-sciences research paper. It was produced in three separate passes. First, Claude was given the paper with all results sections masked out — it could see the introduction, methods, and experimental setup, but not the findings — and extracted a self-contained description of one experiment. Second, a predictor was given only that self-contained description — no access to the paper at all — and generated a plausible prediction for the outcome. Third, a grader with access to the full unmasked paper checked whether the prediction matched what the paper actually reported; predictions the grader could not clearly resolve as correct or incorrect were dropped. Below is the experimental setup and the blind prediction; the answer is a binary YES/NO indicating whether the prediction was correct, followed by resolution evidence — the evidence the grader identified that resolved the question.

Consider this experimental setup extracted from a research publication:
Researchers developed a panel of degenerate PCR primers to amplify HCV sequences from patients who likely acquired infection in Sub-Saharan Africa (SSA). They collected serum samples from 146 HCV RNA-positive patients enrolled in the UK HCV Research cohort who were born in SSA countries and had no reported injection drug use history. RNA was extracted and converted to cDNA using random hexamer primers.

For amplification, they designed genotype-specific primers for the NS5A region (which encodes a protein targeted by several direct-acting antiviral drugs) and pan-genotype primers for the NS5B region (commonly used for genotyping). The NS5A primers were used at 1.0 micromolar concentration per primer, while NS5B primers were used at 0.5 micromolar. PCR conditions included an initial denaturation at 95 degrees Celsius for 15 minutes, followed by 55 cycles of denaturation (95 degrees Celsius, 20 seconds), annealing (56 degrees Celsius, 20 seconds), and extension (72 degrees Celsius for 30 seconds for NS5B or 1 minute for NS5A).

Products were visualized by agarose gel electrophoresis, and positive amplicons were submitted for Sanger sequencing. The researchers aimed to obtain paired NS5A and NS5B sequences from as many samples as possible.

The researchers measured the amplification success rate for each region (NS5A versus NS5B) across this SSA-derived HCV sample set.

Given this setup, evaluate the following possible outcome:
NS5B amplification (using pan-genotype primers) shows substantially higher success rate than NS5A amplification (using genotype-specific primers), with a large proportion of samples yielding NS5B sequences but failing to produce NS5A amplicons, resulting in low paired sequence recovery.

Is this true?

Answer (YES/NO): NO